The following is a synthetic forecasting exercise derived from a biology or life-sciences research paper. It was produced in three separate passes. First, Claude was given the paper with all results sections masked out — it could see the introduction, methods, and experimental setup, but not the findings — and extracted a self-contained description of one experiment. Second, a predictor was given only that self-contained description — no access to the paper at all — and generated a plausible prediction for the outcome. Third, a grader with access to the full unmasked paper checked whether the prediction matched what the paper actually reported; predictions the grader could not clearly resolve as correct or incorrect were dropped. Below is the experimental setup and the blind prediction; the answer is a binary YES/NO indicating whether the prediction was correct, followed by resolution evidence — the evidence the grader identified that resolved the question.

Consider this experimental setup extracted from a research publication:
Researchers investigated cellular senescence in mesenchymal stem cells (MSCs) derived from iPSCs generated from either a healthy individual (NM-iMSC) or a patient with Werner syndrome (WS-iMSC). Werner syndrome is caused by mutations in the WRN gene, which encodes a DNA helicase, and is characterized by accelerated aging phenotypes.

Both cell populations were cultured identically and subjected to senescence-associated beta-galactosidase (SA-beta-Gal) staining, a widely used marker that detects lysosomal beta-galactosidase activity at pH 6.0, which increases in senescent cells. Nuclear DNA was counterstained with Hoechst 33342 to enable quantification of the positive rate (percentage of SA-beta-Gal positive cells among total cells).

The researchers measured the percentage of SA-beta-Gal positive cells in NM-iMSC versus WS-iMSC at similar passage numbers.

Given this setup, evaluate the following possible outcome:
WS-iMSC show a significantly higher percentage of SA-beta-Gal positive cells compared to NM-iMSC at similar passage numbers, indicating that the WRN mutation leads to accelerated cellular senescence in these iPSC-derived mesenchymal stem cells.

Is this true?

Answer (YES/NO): YES